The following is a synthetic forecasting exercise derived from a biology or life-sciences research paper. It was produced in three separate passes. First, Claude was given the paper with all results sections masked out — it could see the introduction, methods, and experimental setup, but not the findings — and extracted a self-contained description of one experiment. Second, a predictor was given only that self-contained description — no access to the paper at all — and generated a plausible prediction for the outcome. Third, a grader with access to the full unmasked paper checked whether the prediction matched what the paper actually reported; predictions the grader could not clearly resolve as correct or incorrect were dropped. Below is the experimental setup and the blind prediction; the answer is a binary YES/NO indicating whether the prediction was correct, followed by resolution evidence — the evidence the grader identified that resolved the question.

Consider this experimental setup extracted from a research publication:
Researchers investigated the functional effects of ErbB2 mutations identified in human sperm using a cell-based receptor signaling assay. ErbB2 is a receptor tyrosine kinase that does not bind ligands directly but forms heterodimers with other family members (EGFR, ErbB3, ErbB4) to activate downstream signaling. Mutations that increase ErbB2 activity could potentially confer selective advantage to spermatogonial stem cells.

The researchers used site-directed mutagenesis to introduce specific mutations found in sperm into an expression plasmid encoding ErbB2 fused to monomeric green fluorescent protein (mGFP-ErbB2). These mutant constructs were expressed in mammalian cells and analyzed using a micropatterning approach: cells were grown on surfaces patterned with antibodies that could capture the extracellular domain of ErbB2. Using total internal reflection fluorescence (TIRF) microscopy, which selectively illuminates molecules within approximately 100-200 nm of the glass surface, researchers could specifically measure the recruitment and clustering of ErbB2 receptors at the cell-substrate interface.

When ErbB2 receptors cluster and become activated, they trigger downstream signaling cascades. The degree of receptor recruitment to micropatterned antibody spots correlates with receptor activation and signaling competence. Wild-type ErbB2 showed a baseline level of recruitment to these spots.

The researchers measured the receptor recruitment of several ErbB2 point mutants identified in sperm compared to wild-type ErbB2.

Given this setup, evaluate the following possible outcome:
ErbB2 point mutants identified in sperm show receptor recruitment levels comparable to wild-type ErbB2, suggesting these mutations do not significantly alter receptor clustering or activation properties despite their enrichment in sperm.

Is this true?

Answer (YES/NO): NO